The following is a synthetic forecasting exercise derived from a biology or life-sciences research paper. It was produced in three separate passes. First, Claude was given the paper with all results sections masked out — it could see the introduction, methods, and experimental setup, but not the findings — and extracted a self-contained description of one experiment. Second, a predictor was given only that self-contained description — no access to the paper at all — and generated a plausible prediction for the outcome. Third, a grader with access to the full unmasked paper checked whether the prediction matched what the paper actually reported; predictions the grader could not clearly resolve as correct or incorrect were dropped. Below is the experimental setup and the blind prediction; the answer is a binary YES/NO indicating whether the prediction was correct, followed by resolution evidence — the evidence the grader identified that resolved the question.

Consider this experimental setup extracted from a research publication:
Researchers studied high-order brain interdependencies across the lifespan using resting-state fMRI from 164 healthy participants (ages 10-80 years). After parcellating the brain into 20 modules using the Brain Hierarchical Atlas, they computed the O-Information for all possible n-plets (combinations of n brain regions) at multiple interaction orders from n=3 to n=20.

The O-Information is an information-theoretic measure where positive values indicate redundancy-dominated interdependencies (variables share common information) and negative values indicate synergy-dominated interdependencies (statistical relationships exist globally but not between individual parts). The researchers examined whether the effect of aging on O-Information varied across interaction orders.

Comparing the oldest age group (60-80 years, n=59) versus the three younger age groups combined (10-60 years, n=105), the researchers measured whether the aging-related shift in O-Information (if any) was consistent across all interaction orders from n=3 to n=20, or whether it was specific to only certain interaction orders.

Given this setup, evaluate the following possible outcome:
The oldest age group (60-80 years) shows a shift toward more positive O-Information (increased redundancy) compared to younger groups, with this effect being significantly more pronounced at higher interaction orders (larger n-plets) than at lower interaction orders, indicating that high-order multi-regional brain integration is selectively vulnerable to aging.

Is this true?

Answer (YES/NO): NO